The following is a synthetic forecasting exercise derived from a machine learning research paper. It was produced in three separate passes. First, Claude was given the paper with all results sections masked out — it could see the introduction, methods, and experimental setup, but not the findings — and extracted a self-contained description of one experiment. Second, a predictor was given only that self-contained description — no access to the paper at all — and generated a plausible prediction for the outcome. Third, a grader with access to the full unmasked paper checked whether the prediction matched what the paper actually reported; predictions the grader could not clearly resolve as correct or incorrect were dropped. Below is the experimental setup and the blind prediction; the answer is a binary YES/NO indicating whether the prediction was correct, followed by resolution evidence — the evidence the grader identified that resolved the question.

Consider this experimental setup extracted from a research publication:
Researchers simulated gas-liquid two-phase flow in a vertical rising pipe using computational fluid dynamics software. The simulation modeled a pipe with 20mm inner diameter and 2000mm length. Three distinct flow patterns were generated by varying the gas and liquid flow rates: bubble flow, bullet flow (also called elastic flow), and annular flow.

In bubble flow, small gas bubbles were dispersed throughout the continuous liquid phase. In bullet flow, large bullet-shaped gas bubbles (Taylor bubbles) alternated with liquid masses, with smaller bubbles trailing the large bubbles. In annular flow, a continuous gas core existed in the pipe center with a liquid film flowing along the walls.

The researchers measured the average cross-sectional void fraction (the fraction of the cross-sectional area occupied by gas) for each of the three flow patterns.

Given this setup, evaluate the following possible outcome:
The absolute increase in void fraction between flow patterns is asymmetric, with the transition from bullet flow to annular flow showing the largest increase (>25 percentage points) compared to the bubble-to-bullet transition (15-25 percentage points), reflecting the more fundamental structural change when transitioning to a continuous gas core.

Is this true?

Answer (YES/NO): YES